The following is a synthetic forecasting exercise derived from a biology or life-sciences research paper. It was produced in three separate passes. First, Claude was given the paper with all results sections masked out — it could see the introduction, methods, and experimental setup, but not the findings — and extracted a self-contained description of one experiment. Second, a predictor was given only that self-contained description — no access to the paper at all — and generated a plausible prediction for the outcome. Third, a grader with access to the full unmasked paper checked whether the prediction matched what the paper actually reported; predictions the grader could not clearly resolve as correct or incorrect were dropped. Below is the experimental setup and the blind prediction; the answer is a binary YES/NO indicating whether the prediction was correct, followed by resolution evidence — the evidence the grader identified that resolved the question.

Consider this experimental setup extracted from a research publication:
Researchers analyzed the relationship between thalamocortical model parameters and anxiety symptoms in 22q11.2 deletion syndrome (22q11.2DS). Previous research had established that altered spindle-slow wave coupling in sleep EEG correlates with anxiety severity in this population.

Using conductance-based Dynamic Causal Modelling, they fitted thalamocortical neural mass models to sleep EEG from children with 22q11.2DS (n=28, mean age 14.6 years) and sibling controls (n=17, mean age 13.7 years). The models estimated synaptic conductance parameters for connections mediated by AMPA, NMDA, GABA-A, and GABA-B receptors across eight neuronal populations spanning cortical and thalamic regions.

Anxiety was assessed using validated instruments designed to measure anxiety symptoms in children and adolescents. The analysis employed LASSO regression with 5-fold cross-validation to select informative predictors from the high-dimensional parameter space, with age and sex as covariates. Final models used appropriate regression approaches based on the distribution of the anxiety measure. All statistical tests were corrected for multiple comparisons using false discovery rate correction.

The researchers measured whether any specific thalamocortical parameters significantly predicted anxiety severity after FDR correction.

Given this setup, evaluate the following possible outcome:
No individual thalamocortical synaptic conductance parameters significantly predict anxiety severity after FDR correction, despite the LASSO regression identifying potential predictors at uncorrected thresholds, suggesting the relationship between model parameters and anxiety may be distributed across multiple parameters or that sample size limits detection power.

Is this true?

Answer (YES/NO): NO